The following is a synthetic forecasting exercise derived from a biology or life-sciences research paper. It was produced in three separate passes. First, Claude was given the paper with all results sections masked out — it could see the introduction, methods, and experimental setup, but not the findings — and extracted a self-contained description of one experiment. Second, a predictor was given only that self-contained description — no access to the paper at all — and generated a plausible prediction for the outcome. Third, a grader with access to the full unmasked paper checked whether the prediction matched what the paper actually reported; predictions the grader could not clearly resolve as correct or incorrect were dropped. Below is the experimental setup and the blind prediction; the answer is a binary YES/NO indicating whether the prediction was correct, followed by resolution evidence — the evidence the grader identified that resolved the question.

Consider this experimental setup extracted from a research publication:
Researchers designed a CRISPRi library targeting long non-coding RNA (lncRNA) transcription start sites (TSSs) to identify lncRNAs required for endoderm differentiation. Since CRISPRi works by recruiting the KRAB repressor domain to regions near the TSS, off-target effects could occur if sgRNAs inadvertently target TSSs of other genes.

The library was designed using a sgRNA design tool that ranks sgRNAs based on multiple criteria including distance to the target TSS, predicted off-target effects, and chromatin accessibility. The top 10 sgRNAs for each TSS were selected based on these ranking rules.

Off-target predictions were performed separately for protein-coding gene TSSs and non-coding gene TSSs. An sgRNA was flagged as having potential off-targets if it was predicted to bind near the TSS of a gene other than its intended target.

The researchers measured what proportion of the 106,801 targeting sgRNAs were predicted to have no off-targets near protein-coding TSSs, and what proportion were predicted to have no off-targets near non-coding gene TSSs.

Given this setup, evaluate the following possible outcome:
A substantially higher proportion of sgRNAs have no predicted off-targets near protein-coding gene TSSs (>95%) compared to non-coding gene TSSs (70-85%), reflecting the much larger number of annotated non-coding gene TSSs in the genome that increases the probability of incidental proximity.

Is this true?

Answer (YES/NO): NO